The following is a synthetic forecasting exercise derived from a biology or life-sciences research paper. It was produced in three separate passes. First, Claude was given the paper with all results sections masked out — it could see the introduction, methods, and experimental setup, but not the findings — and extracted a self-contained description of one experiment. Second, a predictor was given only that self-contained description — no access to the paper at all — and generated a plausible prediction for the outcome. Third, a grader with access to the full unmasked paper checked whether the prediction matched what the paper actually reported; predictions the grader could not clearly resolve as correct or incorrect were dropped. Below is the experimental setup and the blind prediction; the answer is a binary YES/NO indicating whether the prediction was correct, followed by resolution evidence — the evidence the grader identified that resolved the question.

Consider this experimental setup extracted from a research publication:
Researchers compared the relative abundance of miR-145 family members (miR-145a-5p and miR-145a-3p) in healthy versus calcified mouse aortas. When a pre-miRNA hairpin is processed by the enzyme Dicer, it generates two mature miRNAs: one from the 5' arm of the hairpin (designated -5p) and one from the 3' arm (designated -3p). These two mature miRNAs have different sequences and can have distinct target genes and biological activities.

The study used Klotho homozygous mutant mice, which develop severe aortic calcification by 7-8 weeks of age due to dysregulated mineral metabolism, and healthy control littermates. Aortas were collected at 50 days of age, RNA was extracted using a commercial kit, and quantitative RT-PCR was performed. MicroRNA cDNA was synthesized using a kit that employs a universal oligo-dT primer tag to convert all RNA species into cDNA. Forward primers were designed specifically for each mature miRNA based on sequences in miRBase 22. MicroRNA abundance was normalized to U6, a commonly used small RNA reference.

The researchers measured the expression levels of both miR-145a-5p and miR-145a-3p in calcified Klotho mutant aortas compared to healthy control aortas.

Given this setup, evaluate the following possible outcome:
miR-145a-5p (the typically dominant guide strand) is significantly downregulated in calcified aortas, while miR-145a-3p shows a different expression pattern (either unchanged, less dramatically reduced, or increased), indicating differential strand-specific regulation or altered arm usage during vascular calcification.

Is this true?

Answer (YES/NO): NO